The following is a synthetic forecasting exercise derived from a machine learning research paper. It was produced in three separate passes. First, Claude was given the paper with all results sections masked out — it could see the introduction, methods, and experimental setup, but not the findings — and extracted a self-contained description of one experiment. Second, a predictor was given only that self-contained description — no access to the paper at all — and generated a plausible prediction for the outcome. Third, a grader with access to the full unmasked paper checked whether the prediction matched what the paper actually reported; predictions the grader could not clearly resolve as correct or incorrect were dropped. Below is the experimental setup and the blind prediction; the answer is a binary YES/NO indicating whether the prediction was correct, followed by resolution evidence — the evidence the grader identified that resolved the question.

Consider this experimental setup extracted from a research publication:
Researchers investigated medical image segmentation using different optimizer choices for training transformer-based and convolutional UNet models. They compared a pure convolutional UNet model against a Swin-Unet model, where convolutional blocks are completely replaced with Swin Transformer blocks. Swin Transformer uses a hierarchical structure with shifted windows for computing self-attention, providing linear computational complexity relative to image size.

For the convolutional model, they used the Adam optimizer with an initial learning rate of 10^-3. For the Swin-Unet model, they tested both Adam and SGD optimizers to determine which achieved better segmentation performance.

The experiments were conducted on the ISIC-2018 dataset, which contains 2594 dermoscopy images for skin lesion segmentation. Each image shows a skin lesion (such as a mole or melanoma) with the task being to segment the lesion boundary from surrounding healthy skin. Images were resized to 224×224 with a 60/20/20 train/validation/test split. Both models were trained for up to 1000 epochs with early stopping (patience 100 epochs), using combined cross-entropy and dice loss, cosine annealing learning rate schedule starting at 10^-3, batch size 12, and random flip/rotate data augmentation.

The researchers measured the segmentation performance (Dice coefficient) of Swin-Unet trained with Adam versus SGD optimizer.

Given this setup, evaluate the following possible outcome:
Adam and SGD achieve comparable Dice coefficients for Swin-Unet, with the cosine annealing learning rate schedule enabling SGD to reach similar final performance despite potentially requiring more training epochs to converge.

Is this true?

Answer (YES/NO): NO